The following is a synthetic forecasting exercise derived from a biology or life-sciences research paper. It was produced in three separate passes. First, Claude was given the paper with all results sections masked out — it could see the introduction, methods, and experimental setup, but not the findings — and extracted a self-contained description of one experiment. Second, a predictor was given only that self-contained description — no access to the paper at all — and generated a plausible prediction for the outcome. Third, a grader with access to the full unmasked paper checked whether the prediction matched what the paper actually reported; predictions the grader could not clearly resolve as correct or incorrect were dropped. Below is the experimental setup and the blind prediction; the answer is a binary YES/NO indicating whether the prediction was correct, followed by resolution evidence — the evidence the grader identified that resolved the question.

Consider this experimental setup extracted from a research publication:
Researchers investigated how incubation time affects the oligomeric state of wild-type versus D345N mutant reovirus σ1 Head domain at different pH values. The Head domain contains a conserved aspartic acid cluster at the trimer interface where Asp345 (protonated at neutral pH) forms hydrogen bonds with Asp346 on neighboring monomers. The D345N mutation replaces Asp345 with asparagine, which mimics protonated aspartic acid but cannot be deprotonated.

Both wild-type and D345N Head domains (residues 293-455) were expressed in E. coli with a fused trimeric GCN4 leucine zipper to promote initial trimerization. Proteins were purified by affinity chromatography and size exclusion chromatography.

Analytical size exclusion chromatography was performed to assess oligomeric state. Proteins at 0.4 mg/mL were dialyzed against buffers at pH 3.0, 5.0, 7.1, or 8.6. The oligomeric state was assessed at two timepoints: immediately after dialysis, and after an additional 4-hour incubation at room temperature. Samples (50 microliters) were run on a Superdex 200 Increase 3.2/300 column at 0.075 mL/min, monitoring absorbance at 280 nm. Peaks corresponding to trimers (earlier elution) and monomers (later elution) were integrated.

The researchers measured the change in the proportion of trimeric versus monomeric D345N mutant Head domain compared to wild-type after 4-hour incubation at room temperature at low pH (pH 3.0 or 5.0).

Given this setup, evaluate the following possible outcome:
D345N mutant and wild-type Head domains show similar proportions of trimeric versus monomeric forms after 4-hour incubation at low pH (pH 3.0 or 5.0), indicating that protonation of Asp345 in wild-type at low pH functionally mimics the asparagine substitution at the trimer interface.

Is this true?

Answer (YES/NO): NO